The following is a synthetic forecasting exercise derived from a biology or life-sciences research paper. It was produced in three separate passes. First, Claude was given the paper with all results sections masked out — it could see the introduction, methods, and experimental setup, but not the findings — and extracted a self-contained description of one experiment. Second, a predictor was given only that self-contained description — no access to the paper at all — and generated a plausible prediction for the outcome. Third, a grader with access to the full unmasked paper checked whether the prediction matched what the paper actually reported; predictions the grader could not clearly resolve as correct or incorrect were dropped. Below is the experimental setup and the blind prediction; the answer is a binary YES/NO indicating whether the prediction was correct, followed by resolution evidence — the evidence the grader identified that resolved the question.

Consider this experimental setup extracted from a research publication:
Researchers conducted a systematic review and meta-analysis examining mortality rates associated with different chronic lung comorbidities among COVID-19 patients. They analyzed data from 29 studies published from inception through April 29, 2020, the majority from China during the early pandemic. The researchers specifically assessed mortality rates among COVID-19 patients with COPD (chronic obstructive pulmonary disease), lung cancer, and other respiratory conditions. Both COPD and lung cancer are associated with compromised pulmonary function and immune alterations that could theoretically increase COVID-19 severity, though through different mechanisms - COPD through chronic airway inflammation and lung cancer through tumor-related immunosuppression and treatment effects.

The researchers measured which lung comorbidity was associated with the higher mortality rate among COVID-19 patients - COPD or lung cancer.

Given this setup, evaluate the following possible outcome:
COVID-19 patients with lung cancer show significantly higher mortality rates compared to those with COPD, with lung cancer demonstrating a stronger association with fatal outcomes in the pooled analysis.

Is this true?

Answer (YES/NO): NO